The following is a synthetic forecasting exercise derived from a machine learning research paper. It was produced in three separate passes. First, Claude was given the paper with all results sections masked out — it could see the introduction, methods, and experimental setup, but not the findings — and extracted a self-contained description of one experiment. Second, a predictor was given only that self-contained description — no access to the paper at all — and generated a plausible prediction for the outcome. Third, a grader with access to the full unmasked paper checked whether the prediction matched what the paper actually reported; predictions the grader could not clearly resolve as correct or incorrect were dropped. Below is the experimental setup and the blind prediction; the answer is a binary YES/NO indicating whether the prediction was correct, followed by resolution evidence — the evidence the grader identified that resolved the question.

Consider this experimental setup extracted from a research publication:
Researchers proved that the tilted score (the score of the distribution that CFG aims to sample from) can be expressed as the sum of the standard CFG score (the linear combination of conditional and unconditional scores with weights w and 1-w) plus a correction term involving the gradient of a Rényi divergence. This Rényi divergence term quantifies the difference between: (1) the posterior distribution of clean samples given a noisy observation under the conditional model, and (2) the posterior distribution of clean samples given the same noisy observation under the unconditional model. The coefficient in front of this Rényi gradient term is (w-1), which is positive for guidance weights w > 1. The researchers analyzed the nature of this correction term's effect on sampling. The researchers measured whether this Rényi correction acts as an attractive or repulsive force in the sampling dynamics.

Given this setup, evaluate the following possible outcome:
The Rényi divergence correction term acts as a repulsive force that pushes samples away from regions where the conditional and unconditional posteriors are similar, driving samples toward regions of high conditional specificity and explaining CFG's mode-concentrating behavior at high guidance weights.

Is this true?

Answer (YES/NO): NO